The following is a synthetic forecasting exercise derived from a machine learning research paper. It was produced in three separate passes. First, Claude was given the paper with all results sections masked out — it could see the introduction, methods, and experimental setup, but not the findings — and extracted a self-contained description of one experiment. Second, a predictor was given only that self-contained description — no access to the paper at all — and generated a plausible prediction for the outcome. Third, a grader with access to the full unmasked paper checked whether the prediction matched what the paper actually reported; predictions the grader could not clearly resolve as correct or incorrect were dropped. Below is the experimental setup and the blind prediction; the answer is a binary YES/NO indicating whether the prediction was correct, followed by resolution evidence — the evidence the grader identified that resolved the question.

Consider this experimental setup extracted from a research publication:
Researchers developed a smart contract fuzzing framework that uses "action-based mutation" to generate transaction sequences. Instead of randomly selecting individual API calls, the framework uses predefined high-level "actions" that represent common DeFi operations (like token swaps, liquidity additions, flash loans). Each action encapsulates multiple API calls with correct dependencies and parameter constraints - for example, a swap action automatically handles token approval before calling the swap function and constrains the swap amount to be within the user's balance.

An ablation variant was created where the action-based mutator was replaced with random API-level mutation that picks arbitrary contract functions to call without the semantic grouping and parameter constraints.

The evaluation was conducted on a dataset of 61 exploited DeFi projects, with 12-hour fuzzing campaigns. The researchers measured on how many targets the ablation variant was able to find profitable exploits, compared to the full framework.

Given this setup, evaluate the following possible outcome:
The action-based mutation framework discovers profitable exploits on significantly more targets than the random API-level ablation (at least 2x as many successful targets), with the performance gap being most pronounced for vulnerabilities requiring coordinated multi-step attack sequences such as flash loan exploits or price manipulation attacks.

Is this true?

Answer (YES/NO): YES